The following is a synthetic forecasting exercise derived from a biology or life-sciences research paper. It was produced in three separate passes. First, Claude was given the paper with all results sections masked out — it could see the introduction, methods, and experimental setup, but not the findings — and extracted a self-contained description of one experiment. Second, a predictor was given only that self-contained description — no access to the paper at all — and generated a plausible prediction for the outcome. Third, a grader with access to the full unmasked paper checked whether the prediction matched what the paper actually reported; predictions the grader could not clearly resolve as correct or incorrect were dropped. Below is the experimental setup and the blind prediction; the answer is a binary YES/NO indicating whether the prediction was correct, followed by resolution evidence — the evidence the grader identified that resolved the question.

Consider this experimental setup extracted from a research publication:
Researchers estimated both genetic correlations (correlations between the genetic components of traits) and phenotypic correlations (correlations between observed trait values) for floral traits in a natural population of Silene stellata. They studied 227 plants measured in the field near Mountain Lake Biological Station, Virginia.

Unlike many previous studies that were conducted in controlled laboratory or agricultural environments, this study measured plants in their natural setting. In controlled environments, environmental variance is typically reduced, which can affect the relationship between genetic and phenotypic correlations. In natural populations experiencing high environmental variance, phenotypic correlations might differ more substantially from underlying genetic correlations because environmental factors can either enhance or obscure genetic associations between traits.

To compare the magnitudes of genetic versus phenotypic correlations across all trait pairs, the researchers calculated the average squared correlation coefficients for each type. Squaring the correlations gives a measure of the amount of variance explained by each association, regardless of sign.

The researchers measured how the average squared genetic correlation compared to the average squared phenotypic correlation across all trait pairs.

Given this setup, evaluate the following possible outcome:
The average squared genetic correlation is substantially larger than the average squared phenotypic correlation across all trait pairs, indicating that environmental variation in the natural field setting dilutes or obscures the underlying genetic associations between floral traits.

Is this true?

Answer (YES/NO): YES